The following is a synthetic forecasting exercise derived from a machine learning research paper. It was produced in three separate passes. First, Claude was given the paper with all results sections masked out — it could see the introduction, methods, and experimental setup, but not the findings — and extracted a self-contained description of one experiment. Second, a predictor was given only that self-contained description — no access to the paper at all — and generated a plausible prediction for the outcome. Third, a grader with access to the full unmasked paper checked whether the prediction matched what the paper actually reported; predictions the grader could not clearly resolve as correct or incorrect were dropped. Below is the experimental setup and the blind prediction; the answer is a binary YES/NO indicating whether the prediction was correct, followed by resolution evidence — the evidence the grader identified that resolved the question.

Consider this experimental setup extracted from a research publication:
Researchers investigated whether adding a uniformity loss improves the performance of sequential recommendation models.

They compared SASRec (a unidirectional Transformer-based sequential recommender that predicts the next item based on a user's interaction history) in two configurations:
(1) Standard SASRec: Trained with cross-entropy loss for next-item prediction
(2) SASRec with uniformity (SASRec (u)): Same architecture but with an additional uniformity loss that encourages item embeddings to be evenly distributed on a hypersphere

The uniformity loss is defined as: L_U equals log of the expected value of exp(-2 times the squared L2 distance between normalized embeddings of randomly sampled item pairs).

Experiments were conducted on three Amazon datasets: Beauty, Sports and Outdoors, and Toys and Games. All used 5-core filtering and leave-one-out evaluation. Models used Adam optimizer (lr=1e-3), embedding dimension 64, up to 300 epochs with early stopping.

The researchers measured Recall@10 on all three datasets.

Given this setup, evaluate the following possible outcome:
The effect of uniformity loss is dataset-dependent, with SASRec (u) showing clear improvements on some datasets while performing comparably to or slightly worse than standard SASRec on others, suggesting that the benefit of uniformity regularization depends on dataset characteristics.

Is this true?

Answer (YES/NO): YES